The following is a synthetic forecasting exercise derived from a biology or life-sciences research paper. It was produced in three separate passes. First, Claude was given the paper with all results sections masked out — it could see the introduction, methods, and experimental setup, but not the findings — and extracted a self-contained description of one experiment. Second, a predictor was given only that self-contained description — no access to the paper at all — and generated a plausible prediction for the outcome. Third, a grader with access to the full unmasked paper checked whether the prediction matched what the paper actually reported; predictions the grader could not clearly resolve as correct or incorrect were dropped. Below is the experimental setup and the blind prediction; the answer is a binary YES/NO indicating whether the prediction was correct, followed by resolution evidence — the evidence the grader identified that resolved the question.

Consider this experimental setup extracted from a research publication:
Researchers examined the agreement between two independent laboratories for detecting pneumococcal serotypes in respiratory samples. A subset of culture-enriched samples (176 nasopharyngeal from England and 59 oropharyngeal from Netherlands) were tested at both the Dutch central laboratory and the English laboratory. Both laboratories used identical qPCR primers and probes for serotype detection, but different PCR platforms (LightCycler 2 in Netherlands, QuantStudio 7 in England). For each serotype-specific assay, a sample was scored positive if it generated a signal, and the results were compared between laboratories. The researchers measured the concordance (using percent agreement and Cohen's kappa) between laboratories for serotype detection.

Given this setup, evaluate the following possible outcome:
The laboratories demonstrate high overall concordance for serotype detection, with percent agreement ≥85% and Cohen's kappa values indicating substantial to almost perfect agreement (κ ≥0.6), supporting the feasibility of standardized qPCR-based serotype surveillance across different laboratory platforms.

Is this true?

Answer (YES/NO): YES